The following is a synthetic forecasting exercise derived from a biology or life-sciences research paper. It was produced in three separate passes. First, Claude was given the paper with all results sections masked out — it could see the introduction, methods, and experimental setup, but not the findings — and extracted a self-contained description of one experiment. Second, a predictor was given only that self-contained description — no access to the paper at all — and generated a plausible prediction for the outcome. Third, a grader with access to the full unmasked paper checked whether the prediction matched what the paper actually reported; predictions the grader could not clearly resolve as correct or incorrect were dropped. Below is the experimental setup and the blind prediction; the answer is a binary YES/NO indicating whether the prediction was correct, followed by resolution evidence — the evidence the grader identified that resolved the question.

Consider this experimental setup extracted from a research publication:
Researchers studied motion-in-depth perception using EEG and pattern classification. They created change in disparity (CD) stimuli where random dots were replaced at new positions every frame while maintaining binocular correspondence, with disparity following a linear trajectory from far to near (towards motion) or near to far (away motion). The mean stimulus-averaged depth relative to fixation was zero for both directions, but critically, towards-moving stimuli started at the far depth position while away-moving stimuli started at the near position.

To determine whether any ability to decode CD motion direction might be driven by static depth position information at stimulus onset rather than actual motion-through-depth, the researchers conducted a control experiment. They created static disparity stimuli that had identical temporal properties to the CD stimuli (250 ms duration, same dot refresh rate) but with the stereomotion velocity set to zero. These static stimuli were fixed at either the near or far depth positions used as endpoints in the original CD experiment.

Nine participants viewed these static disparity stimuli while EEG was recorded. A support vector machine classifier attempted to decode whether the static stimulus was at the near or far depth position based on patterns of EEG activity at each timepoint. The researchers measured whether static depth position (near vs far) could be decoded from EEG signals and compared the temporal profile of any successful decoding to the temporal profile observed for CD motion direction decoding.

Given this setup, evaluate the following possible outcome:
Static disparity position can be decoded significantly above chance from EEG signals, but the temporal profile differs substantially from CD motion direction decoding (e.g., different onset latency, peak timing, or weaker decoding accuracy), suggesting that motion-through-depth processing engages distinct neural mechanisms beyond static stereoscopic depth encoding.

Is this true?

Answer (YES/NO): YES